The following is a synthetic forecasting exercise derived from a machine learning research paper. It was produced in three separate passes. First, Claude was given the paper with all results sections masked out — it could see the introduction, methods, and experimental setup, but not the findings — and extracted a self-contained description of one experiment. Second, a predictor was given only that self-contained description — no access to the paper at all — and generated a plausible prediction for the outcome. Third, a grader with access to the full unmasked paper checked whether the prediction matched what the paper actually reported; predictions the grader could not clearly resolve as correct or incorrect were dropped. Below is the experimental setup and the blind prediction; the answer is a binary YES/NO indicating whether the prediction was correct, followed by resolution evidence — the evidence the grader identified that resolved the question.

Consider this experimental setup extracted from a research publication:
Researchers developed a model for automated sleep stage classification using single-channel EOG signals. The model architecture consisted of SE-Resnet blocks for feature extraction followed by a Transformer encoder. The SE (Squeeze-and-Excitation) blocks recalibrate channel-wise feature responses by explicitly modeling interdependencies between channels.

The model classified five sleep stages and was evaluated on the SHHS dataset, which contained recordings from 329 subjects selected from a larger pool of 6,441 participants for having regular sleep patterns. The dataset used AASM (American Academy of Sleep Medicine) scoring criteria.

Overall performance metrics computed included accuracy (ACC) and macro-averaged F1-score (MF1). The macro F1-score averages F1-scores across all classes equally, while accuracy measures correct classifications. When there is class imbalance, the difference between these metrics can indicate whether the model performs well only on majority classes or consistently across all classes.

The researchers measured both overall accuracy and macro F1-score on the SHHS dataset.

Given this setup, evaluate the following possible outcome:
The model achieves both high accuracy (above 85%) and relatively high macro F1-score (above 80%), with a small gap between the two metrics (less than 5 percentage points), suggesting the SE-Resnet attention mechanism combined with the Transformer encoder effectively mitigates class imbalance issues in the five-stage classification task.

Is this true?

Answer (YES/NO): NO